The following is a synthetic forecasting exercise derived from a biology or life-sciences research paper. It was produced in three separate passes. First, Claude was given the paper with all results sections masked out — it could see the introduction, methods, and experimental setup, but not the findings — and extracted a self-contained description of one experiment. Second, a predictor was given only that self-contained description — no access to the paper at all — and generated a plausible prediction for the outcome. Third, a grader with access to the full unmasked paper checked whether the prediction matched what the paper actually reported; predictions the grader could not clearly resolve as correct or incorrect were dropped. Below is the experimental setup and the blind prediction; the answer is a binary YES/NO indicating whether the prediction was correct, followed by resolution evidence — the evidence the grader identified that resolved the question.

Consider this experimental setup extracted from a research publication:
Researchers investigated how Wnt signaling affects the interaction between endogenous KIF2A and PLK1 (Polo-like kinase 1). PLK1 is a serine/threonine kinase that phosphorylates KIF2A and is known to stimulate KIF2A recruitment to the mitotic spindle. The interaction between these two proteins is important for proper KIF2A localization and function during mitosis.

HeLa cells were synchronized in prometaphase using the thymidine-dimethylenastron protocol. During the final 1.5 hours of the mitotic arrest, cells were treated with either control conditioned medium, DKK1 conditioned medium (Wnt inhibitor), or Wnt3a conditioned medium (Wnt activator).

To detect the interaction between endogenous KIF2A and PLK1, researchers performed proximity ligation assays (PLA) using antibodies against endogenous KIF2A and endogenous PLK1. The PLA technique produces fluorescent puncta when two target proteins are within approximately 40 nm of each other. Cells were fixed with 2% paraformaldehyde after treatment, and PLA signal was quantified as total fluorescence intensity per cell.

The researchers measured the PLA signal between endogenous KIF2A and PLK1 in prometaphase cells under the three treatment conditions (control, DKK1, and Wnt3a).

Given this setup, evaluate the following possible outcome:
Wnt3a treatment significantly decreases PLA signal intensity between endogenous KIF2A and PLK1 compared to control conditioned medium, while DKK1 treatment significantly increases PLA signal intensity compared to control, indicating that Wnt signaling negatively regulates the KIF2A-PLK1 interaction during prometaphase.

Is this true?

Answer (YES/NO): NO